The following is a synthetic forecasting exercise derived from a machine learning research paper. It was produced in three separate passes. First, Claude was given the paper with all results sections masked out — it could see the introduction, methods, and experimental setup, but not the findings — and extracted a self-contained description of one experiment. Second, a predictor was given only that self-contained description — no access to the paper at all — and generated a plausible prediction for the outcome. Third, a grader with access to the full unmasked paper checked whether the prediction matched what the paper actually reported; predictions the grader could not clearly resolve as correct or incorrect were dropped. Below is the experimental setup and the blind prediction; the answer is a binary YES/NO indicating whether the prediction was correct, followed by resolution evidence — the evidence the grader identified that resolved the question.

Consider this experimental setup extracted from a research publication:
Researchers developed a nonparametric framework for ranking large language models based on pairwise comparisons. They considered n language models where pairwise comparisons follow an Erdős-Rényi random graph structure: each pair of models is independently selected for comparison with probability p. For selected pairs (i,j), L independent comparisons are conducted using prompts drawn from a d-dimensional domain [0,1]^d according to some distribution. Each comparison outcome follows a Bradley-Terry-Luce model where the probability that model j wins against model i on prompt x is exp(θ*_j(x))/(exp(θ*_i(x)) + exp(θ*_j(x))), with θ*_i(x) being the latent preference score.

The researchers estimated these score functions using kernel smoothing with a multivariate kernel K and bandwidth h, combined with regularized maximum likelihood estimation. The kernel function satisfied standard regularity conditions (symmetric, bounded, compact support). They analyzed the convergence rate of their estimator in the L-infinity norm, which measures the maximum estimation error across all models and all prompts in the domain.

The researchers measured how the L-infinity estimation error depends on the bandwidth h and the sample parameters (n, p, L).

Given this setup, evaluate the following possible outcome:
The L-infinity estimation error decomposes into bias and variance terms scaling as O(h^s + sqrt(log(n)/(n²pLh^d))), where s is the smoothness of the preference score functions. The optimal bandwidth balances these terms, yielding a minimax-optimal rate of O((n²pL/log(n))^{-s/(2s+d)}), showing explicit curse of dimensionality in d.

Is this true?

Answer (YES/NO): NO